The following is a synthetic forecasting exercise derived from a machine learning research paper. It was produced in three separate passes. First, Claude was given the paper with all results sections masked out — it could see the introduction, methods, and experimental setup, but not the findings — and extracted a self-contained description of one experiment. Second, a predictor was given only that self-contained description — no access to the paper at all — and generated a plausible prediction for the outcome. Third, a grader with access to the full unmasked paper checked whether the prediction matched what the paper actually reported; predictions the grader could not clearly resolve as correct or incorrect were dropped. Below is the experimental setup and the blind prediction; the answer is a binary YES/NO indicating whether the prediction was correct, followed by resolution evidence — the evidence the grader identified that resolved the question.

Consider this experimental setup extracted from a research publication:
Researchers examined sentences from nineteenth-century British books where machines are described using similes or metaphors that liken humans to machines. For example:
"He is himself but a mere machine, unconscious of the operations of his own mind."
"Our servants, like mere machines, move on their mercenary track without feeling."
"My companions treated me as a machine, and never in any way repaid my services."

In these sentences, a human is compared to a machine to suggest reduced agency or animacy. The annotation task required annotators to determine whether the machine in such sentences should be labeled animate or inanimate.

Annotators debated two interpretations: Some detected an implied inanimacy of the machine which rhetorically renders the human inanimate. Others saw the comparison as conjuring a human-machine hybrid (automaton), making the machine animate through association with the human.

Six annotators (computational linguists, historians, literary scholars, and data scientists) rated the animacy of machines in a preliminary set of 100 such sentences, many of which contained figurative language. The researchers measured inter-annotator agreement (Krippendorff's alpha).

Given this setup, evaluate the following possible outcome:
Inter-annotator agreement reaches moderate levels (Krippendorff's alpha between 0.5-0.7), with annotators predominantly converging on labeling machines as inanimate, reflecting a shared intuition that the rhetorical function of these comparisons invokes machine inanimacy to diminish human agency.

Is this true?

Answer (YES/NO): NO